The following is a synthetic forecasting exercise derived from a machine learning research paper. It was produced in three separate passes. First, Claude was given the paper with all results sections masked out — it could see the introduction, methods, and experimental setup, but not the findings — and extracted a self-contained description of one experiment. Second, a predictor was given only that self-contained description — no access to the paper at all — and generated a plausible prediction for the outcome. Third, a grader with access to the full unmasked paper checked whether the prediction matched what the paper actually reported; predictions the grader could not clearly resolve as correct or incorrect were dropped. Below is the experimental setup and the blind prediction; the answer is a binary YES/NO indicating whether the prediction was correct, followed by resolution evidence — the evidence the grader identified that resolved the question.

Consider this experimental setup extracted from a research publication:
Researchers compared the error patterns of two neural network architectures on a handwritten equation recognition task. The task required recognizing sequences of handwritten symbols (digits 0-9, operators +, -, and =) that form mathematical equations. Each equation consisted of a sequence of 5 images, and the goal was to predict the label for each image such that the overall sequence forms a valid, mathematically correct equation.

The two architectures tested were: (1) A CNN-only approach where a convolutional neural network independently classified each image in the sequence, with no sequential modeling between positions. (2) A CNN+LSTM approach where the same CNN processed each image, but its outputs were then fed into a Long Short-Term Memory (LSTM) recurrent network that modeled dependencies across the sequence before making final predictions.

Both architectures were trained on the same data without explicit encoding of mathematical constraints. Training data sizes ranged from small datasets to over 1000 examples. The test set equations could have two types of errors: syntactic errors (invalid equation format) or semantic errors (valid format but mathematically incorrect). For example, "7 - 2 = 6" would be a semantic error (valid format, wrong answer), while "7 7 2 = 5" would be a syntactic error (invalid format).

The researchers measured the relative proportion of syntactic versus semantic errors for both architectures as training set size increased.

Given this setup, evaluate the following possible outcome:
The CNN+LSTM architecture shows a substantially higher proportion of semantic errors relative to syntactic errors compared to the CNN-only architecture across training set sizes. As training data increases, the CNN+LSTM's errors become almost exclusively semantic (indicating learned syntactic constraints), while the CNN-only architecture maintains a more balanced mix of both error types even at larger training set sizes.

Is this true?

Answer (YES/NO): NO